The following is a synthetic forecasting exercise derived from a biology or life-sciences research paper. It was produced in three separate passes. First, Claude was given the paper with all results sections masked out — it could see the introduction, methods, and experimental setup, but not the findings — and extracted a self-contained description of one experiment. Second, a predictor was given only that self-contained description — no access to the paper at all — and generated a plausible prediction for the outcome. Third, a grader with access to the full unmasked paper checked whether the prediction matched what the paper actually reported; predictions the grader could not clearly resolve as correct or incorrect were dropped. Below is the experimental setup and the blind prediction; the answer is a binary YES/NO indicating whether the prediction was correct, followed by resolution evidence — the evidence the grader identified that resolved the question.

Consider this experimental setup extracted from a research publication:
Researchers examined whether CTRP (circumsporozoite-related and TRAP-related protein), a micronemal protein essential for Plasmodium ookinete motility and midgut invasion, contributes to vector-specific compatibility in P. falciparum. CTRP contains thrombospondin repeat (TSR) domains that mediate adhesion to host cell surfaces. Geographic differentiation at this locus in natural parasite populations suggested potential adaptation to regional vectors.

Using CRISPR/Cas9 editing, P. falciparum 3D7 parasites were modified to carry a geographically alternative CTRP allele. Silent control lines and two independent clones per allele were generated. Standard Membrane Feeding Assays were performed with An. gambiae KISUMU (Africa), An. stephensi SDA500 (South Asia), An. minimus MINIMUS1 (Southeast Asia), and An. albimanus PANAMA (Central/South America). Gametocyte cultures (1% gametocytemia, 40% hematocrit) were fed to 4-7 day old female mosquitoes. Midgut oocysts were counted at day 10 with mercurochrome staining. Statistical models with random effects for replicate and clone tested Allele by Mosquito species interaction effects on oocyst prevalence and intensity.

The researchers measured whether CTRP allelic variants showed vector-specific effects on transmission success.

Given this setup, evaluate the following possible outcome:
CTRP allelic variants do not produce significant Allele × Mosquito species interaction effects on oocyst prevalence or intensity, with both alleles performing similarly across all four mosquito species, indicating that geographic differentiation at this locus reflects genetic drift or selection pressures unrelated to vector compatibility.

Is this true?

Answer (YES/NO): NO